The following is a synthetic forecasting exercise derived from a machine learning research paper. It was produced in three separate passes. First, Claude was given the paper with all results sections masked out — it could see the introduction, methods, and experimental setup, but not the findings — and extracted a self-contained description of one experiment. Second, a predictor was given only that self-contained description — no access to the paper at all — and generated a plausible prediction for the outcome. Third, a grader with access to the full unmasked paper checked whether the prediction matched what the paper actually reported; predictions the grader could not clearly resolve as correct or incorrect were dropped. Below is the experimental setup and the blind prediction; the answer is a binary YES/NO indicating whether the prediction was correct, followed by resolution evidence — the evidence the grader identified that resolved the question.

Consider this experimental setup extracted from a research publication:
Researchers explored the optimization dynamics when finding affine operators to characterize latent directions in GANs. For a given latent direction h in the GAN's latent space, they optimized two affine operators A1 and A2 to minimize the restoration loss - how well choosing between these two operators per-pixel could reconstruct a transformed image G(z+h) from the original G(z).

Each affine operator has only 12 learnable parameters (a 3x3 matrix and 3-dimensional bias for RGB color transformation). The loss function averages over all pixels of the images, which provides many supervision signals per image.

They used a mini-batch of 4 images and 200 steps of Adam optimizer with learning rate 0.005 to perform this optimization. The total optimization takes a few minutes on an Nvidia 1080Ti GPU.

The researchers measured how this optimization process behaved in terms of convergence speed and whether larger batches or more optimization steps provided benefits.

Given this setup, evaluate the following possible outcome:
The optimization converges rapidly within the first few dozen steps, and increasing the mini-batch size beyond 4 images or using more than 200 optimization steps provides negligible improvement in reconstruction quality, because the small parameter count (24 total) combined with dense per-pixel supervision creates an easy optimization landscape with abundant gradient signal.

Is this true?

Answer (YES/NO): YES